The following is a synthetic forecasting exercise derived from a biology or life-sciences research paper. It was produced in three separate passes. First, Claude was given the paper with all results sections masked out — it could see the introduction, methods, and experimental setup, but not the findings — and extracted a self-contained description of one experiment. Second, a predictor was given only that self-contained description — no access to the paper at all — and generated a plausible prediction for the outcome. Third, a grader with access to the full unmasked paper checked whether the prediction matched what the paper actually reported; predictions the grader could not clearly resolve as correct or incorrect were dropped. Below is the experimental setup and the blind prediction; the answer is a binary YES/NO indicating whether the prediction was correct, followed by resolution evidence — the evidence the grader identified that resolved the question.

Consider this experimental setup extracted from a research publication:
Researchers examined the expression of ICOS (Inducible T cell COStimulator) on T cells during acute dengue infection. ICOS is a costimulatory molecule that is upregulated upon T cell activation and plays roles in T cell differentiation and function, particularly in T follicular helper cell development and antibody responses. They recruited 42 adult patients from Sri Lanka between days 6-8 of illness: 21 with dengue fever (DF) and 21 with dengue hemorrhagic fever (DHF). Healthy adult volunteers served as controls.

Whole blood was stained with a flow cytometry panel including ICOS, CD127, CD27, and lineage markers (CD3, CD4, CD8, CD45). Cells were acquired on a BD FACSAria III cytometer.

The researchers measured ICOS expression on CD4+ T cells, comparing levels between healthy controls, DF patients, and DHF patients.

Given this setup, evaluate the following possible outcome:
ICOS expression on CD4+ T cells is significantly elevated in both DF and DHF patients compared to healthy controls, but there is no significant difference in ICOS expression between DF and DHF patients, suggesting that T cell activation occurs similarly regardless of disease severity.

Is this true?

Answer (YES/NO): YES